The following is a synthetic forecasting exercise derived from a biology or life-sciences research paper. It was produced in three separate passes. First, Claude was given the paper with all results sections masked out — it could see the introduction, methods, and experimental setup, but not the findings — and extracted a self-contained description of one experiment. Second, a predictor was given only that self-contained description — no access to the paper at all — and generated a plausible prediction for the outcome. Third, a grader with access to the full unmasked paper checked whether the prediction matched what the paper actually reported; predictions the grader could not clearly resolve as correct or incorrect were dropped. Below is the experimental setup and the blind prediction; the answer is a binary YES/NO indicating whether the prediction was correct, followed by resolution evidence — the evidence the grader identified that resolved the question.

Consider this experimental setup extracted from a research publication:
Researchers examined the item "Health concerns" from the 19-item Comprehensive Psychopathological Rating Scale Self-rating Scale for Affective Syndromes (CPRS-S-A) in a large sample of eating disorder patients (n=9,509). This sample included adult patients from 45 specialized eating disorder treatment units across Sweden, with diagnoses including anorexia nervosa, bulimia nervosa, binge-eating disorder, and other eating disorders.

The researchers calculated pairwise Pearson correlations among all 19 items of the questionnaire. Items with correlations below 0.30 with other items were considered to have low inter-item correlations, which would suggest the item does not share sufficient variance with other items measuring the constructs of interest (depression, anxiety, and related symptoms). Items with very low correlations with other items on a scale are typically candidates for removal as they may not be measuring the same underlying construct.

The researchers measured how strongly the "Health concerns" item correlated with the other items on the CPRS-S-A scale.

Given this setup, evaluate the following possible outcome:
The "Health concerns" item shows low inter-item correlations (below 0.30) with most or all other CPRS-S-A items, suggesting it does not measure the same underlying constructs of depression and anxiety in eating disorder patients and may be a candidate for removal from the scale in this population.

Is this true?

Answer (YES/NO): YES